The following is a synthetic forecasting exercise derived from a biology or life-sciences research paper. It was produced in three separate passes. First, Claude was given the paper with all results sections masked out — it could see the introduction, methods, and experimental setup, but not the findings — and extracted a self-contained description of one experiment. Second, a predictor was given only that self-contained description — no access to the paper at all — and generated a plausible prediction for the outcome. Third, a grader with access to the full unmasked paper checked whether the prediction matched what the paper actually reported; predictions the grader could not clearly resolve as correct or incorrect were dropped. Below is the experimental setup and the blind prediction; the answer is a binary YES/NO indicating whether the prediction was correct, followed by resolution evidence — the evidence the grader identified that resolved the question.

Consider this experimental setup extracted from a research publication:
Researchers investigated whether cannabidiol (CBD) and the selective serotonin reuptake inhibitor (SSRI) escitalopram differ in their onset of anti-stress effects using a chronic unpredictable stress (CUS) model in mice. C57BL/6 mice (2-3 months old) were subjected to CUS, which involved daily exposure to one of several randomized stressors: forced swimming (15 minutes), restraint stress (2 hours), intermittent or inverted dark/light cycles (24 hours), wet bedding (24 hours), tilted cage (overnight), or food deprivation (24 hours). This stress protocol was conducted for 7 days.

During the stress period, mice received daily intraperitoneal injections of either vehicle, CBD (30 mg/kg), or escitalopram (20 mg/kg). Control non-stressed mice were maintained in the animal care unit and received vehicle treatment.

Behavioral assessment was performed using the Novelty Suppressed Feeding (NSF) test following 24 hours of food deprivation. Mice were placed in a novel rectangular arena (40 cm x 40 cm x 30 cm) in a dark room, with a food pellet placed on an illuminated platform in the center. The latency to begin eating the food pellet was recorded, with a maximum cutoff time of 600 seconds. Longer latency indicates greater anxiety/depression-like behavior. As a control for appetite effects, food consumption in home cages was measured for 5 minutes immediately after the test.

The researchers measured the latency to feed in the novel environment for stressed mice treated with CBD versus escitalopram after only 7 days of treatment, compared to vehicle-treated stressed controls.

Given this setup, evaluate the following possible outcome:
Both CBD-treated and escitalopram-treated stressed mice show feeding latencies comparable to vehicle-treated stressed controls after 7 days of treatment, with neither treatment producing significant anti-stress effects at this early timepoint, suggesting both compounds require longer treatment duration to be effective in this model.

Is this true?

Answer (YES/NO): NO